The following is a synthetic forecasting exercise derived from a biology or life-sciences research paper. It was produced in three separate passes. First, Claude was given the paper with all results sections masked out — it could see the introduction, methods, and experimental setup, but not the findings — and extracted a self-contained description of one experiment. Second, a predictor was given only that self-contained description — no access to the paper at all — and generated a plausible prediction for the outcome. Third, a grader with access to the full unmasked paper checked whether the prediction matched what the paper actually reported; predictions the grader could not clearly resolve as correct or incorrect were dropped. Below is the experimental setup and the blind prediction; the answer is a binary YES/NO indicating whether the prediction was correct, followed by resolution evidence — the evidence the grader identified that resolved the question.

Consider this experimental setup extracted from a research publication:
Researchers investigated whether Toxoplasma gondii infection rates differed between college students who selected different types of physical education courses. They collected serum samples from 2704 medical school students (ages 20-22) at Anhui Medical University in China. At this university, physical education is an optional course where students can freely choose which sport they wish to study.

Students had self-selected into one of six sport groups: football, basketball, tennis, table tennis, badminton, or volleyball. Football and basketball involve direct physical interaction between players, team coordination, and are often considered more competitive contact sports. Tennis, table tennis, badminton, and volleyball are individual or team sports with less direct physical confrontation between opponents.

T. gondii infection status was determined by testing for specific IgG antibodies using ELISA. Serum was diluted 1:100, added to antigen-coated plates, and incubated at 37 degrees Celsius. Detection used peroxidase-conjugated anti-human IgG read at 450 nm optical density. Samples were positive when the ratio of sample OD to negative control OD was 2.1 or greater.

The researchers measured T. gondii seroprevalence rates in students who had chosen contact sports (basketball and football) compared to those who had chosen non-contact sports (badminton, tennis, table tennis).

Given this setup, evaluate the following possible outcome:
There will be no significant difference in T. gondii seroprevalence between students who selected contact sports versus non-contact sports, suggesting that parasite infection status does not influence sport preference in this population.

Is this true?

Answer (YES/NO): NO